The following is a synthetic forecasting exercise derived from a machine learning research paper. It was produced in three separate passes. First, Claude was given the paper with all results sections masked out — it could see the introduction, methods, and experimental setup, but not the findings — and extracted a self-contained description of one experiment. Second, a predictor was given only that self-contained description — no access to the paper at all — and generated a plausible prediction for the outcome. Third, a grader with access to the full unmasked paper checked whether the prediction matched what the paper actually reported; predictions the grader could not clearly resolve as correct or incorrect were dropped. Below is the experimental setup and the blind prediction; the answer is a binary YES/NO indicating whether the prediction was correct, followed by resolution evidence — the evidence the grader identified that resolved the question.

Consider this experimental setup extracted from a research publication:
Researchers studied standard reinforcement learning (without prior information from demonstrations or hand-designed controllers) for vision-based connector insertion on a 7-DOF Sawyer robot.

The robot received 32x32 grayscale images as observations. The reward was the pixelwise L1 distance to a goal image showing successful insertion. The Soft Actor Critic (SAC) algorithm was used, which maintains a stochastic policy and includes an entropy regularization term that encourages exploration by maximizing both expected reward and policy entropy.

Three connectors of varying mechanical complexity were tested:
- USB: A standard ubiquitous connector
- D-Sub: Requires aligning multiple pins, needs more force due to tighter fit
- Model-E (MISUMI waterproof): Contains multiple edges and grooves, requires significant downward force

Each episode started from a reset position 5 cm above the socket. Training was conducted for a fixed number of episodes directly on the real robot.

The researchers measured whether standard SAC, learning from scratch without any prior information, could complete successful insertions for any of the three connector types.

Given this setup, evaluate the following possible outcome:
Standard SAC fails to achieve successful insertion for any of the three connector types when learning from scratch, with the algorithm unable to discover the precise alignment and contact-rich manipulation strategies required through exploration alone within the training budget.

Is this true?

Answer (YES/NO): NO